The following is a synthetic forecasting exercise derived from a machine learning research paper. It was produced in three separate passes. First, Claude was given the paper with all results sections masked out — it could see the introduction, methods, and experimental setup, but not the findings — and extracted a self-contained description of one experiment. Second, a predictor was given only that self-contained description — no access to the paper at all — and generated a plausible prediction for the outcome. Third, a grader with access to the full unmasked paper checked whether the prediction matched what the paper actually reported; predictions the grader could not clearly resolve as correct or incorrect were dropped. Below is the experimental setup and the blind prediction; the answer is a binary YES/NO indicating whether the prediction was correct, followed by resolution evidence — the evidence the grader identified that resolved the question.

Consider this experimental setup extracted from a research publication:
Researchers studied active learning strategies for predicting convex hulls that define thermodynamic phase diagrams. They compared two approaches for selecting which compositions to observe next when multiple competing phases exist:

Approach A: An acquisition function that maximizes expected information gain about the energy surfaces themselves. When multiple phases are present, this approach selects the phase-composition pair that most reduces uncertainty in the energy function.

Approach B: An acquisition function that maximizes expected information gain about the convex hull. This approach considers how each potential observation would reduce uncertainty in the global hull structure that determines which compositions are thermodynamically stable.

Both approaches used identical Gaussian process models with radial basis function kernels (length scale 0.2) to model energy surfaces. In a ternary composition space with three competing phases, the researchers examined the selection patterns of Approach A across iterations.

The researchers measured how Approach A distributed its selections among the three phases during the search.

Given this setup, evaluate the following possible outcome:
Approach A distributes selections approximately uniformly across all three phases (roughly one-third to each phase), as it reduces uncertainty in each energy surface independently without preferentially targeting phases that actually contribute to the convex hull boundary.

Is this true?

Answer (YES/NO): YES